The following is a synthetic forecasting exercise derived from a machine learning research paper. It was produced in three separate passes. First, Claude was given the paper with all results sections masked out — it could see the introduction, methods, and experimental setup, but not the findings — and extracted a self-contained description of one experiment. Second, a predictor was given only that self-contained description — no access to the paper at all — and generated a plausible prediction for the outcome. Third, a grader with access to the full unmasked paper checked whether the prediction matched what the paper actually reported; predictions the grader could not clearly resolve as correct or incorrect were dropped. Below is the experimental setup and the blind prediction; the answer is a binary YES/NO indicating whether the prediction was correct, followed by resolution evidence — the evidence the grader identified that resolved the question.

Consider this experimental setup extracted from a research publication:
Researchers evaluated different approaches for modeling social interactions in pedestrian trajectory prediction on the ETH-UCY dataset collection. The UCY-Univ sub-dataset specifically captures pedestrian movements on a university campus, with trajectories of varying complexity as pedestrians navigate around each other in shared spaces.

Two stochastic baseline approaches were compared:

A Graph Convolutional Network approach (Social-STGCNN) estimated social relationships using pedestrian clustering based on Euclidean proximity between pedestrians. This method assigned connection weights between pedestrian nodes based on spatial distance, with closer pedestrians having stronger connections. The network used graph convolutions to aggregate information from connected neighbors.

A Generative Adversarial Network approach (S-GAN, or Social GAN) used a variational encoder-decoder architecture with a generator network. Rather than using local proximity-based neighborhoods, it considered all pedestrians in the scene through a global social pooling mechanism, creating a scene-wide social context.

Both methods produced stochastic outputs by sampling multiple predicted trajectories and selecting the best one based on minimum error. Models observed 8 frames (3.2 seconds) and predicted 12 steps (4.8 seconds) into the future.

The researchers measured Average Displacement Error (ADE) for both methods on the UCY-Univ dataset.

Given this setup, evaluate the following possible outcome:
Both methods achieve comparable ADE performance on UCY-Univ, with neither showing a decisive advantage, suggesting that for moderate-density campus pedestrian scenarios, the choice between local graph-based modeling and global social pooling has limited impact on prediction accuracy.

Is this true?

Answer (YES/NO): NO